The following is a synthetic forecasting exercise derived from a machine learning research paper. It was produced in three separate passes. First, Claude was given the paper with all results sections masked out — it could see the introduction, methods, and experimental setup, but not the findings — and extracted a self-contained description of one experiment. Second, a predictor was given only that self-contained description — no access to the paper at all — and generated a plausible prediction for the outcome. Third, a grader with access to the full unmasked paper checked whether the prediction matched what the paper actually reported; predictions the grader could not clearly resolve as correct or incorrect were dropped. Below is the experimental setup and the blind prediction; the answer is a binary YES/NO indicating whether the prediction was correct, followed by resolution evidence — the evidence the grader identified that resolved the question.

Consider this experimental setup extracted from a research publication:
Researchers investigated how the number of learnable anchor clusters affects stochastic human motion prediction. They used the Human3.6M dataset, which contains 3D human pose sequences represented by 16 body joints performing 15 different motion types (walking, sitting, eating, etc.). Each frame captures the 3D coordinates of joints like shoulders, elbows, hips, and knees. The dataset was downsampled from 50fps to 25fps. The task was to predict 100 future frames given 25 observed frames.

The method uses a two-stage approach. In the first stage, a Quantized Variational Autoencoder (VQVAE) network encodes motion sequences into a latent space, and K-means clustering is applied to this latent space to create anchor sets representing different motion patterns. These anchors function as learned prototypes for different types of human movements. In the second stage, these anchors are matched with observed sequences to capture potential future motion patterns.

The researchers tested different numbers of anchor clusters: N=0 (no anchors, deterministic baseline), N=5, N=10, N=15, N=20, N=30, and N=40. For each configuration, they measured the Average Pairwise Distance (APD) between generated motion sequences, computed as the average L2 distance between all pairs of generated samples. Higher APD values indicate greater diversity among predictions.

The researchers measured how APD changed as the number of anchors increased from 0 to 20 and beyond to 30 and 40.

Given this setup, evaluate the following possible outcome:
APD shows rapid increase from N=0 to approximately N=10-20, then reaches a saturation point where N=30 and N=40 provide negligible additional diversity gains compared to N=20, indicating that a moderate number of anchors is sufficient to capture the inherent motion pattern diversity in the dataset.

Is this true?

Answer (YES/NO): NO